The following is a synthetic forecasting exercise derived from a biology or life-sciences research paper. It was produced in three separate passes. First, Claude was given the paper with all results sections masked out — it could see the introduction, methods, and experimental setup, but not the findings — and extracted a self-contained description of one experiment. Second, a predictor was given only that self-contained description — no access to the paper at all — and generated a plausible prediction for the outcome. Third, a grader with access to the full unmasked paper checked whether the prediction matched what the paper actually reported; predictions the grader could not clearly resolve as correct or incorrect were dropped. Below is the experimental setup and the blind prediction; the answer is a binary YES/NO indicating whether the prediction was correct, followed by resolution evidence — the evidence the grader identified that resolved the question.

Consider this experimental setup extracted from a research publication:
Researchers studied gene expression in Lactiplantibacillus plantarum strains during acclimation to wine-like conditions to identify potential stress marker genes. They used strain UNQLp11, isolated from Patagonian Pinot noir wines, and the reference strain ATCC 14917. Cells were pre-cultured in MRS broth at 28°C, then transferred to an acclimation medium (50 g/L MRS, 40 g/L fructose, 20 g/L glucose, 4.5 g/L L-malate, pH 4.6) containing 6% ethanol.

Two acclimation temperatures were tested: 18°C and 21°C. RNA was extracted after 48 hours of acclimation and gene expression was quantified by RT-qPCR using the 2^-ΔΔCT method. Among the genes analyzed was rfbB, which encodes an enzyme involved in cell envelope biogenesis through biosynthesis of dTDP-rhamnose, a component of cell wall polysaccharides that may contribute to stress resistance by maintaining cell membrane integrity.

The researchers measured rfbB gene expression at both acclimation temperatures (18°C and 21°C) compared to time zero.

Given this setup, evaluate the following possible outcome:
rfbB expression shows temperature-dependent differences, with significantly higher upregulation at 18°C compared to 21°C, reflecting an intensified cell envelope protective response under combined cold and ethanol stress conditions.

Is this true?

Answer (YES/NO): NO